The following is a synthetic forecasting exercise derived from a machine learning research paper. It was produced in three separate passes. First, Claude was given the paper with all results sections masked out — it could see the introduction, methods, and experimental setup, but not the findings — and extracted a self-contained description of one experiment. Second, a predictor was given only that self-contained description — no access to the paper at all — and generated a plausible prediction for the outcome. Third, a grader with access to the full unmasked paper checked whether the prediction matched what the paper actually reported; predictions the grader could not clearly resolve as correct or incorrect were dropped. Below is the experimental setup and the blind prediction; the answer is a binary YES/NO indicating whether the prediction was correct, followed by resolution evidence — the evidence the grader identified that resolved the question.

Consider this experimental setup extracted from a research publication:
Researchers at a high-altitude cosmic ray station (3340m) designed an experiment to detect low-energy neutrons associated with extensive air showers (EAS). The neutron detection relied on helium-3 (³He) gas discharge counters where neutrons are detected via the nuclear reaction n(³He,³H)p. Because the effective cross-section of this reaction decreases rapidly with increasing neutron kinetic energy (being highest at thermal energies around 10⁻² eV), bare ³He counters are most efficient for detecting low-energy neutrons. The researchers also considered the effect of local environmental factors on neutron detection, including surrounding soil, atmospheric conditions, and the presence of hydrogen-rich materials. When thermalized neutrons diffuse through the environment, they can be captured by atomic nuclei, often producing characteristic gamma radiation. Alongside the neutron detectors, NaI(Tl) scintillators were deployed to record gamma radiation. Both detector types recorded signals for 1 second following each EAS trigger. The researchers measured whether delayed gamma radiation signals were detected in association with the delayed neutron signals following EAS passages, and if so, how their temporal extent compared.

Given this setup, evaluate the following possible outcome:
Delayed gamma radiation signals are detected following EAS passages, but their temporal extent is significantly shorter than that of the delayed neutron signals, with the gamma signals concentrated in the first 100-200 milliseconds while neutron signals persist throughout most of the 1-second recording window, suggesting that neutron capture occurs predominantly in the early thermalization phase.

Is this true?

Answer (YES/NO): NO